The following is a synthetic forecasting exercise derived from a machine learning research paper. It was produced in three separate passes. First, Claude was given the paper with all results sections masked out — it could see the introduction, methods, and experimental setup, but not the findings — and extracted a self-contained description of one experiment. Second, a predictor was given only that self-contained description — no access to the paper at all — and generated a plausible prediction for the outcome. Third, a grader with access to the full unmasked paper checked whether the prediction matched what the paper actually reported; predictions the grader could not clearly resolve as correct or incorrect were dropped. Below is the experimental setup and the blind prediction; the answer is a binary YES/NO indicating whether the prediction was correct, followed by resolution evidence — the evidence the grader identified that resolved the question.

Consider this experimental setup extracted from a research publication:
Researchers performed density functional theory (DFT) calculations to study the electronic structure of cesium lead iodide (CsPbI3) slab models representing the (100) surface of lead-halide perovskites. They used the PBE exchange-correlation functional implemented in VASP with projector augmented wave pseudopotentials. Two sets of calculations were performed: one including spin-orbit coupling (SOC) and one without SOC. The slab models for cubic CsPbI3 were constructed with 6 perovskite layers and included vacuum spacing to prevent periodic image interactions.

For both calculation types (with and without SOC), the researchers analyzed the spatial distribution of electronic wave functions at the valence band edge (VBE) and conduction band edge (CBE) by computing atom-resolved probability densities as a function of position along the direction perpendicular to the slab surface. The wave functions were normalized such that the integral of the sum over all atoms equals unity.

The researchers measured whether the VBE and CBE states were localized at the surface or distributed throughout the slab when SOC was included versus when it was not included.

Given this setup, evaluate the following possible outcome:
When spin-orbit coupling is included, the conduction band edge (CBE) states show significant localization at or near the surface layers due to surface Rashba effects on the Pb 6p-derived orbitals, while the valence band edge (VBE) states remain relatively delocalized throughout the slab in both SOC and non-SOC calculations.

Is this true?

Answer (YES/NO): NO